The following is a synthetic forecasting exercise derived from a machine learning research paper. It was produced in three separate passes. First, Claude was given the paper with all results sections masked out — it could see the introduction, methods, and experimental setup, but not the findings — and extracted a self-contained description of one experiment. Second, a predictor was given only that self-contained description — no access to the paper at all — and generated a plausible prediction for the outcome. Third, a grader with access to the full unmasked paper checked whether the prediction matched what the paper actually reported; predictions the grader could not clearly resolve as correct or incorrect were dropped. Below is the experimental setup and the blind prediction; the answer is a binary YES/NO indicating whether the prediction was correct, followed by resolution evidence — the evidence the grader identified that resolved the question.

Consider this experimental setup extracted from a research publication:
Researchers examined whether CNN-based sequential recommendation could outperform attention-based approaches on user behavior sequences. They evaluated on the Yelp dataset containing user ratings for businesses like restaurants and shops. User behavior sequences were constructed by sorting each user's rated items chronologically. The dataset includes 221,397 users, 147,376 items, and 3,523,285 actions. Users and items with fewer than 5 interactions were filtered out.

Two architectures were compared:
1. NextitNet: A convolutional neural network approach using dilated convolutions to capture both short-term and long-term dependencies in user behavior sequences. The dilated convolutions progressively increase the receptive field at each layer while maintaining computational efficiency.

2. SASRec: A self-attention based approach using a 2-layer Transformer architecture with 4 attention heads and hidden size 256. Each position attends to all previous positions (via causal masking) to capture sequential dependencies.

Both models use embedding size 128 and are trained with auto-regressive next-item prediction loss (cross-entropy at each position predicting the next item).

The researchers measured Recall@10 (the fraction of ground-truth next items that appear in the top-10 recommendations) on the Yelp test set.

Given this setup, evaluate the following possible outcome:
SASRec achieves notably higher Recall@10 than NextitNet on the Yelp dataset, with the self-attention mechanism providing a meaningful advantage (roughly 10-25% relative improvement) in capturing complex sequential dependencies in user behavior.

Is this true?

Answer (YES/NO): NO